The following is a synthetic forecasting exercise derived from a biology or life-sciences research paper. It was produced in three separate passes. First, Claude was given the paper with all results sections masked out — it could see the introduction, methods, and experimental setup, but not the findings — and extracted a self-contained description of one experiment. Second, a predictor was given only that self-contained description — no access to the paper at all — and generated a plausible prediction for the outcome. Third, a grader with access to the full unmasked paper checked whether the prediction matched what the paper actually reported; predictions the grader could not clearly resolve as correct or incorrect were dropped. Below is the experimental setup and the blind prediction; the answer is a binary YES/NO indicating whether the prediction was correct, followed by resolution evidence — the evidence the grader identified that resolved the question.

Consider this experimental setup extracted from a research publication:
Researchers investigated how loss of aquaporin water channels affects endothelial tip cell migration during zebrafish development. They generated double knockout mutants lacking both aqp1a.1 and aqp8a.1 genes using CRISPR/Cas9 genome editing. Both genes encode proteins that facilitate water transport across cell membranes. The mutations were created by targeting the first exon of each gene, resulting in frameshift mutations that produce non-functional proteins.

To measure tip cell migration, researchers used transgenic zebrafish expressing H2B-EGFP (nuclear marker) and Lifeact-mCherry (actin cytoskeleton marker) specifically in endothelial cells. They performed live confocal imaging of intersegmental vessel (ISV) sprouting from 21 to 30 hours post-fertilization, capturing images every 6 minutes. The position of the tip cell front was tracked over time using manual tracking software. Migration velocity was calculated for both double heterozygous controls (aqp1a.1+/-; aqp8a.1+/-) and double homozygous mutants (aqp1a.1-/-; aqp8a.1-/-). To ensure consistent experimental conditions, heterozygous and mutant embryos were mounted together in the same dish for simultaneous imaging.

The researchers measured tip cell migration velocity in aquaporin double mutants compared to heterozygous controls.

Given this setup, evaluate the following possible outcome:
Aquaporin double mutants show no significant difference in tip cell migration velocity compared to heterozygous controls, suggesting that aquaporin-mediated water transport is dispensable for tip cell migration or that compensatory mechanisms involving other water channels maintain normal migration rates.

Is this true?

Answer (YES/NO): NO